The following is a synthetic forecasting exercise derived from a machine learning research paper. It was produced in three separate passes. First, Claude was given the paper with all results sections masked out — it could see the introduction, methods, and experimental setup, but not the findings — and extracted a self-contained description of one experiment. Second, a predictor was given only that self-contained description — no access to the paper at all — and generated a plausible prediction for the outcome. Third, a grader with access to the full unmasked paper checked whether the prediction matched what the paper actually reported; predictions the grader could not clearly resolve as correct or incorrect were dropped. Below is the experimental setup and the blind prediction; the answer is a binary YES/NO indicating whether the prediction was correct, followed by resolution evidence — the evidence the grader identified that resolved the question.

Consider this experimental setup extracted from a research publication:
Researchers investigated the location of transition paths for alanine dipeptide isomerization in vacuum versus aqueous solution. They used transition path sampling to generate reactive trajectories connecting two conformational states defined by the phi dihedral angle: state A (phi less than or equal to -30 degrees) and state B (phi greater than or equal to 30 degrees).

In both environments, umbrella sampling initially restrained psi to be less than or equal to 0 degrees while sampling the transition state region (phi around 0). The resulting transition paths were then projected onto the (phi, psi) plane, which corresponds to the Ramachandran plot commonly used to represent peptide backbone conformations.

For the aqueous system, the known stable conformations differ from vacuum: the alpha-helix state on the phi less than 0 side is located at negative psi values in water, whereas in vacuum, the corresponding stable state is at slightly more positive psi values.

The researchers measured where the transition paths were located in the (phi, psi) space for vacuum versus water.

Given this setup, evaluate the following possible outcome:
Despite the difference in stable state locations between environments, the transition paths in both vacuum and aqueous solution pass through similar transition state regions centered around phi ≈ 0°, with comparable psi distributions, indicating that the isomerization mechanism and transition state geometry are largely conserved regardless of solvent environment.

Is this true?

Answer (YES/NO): NO